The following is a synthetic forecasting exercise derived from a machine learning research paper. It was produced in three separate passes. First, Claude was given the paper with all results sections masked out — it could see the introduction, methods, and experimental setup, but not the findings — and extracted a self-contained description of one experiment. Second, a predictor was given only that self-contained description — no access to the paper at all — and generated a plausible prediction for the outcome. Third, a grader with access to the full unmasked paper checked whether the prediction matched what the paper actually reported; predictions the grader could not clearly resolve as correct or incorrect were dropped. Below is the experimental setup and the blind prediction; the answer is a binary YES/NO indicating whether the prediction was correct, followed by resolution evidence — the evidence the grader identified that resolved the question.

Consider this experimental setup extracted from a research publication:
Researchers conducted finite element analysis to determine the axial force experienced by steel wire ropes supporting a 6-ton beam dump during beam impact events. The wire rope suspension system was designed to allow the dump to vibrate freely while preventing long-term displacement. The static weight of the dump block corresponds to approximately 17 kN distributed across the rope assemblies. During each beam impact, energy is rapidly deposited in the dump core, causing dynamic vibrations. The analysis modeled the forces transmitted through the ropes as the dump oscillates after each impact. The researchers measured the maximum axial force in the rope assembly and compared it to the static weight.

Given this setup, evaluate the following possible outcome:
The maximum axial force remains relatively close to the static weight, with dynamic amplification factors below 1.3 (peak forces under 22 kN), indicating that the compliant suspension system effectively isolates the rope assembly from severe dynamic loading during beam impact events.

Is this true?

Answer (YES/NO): NO